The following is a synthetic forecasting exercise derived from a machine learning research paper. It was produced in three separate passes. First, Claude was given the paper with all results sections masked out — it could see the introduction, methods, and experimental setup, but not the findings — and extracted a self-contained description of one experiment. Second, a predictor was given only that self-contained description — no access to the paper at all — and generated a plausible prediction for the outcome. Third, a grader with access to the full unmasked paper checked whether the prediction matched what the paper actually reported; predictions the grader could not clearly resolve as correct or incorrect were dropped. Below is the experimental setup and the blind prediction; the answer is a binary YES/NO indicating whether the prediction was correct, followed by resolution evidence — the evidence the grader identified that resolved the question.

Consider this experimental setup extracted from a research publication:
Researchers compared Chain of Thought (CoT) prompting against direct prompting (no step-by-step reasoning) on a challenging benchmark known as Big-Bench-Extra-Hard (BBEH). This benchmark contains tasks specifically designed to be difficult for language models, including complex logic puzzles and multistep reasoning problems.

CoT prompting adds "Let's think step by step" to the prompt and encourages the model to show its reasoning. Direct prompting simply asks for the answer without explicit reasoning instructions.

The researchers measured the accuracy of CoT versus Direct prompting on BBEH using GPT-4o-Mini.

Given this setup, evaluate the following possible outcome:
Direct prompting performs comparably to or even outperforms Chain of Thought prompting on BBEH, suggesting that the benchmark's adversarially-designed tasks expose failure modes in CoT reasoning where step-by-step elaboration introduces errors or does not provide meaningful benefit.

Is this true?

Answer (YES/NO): NO